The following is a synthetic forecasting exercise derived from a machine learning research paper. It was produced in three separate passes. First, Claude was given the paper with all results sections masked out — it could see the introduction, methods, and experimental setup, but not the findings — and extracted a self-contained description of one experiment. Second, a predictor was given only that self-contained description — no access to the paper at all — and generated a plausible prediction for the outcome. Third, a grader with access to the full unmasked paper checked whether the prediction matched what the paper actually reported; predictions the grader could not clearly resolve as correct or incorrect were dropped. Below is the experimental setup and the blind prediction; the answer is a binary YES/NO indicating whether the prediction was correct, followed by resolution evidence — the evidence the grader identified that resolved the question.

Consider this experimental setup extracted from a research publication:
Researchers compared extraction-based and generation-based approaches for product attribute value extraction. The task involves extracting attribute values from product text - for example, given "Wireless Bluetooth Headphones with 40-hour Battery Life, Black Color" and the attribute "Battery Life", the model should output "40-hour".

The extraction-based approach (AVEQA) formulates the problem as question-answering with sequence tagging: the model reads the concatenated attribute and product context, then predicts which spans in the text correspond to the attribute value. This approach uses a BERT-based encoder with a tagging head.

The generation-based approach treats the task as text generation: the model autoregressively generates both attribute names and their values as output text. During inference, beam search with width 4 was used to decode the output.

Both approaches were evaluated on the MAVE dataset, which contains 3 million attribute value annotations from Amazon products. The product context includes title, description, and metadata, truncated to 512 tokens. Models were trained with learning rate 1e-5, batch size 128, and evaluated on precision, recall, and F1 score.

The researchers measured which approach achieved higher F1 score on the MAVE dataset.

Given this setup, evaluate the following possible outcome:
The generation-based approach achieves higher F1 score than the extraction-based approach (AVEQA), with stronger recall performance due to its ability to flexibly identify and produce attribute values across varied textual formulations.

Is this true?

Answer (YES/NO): NO